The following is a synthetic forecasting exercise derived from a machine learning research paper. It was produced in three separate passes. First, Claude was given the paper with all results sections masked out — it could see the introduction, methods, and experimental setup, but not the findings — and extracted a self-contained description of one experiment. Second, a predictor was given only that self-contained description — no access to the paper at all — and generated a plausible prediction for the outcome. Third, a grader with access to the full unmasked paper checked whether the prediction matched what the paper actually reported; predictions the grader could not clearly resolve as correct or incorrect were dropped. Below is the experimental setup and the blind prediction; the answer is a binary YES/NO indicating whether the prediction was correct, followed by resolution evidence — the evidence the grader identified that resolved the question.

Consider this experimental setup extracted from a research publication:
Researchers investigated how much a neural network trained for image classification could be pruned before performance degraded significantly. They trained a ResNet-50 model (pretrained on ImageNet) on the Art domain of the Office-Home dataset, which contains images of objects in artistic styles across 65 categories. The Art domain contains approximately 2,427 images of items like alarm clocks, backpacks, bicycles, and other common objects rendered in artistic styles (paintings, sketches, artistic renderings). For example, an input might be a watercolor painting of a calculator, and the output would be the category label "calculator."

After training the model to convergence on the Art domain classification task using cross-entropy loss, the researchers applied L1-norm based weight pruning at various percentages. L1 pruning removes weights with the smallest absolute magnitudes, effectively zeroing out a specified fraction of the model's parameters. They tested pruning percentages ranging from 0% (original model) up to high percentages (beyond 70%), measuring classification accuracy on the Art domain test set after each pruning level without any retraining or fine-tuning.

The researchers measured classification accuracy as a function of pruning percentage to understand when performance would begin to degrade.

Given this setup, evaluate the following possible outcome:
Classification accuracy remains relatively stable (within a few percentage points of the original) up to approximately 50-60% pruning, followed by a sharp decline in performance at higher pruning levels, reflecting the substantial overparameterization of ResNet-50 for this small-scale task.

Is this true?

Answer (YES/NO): NO